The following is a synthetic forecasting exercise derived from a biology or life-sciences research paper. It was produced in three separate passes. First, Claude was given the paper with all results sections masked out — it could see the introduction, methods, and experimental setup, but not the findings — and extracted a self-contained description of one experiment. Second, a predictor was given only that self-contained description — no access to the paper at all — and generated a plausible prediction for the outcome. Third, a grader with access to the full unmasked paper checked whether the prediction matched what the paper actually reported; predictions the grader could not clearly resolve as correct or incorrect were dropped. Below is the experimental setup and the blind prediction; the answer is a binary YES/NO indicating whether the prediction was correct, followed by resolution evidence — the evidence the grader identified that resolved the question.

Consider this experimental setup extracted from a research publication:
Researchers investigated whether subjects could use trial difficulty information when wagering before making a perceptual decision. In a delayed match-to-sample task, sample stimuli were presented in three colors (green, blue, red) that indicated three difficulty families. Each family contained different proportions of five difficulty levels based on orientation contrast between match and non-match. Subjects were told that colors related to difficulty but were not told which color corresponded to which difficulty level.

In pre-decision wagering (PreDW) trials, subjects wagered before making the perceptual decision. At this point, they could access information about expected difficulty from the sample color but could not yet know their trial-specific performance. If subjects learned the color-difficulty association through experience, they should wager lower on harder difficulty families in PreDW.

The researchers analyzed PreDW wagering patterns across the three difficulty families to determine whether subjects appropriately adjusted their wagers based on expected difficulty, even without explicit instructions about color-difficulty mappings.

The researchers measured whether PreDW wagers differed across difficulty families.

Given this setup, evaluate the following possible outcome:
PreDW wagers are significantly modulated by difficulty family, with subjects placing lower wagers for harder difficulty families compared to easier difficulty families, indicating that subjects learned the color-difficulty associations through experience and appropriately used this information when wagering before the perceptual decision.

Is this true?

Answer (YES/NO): YES